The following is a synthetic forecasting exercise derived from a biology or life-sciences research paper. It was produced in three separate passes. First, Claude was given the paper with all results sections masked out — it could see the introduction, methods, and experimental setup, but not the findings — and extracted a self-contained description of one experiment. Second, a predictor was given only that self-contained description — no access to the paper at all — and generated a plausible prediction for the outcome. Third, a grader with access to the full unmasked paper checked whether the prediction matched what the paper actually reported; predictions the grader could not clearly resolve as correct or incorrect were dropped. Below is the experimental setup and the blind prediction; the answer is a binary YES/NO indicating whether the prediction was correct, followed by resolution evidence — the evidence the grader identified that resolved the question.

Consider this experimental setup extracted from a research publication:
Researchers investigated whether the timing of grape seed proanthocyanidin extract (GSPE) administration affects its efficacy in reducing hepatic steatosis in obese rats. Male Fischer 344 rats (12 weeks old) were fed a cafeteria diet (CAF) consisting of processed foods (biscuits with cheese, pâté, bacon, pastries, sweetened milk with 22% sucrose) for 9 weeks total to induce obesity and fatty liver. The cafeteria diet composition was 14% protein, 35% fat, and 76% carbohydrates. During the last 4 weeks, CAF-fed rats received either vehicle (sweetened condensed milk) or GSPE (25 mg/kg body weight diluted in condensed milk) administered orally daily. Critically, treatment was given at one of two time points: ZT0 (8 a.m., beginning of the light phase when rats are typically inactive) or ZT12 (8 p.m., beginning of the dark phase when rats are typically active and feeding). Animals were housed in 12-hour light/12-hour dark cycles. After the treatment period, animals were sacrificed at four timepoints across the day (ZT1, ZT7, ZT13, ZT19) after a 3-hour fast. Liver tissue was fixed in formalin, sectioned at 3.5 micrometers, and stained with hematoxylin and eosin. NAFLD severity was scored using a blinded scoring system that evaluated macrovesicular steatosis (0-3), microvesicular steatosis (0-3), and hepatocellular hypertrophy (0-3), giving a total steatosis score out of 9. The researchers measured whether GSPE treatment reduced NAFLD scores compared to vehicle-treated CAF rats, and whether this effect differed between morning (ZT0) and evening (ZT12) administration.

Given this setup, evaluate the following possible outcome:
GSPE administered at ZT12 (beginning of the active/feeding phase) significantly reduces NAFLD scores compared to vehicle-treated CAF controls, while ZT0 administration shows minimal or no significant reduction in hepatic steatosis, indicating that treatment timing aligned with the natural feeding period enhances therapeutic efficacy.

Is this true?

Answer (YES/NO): YES